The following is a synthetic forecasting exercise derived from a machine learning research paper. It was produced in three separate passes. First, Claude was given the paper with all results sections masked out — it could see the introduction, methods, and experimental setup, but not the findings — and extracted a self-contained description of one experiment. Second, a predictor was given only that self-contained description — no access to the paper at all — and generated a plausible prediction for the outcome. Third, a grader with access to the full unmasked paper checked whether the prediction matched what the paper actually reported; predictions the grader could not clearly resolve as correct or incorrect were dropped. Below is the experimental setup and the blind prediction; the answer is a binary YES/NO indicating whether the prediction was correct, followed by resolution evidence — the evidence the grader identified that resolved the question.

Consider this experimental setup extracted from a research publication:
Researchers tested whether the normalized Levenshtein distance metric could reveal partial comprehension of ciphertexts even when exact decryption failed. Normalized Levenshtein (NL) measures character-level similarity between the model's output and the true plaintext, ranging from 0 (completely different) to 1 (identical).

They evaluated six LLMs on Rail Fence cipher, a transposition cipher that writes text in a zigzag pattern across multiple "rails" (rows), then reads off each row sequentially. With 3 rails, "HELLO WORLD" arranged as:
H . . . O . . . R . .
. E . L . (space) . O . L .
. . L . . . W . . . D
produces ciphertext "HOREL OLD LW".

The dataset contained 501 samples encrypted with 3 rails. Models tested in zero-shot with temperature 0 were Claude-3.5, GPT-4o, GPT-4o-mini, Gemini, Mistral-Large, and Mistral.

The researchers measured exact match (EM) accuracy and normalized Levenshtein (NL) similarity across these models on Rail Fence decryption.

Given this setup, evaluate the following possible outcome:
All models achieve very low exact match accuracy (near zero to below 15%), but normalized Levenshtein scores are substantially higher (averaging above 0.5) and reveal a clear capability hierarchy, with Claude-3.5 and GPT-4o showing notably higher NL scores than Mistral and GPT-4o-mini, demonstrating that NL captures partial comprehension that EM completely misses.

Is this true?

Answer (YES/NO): NO